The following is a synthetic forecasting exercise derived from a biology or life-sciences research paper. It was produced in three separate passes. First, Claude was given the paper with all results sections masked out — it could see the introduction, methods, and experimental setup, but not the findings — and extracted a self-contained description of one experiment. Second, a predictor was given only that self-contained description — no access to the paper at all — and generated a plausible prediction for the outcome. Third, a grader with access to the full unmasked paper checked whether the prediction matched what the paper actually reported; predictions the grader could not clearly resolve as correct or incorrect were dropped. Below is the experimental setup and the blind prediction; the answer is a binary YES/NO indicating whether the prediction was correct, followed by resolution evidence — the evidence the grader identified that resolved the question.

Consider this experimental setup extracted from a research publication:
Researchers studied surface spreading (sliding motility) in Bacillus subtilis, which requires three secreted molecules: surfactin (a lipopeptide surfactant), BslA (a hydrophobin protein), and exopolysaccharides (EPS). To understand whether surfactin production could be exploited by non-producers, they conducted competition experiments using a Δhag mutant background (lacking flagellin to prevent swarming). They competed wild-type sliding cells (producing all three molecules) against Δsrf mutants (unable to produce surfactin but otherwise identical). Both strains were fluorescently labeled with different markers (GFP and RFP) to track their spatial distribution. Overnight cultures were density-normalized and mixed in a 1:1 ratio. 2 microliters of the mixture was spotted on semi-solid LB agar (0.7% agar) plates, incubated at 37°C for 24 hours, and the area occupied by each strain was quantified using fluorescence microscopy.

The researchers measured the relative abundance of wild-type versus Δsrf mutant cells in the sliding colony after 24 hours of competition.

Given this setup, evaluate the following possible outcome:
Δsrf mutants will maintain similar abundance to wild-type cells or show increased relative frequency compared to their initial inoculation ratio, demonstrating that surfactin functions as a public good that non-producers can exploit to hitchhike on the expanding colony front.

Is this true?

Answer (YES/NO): YES